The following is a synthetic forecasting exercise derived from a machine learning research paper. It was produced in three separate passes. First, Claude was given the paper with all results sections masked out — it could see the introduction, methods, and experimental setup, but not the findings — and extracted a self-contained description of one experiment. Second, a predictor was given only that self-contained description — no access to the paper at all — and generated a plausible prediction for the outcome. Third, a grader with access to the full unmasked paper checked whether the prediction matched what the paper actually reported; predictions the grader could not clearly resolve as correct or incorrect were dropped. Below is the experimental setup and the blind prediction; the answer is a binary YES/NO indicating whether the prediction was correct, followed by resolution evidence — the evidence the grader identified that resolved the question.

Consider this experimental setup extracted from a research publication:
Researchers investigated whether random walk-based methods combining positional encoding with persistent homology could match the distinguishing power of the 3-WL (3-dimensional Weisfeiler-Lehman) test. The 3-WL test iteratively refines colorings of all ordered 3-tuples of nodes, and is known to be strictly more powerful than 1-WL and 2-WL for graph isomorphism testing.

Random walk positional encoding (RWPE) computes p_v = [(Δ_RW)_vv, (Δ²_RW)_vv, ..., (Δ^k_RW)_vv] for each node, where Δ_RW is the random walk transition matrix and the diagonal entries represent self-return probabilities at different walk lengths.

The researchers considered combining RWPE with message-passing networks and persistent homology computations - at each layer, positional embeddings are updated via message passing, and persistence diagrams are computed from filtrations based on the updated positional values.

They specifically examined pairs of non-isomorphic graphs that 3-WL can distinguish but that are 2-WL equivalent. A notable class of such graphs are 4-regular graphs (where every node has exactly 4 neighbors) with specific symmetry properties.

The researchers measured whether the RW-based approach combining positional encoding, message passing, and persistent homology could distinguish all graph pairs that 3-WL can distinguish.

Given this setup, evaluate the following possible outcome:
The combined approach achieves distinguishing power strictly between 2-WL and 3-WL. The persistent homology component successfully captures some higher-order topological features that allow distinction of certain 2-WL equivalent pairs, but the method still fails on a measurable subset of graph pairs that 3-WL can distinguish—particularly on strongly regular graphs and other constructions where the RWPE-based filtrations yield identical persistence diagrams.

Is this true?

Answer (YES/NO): NO